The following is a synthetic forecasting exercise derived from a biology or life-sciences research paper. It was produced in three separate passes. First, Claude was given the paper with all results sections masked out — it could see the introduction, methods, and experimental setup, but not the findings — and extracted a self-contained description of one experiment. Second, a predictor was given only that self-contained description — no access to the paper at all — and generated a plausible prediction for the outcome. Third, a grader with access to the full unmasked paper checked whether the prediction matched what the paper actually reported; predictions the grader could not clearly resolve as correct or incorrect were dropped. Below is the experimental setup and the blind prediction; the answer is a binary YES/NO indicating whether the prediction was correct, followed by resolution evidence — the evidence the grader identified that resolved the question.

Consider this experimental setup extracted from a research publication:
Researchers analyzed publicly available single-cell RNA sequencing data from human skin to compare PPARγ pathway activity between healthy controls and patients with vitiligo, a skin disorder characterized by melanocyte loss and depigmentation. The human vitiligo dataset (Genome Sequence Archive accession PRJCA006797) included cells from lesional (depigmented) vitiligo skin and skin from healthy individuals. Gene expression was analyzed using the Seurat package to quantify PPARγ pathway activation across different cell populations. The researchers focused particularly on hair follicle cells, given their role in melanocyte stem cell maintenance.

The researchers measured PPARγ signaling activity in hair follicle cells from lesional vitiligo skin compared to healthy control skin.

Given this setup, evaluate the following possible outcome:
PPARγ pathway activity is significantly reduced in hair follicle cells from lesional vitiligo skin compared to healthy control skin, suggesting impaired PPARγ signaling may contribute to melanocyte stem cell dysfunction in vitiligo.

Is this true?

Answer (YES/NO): YES